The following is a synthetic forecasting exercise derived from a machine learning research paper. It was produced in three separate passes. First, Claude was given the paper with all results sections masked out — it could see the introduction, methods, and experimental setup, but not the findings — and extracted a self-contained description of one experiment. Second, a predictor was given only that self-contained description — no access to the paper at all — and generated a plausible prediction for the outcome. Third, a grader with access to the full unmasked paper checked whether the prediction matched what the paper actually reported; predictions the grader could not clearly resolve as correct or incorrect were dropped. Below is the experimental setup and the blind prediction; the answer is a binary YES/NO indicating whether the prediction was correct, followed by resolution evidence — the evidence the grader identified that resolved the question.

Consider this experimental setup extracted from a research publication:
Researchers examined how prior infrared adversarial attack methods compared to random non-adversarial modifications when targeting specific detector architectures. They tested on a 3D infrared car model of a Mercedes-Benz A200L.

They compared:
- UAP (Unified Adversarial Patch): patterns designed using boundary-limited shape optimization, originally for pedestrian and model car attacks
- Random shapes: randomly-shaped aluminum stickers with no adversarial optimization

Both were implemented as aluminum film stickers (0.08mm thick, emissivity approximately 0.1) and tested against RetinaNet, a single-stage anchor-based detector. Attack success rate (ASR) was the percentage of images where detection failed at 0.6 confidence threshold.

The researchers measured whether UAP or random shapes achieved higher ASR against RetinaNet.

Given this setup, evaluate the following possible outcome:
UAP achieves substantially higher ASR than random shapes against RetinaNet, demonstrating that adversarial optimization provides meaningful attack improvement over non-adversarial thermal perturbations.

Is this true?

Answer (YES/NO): YES